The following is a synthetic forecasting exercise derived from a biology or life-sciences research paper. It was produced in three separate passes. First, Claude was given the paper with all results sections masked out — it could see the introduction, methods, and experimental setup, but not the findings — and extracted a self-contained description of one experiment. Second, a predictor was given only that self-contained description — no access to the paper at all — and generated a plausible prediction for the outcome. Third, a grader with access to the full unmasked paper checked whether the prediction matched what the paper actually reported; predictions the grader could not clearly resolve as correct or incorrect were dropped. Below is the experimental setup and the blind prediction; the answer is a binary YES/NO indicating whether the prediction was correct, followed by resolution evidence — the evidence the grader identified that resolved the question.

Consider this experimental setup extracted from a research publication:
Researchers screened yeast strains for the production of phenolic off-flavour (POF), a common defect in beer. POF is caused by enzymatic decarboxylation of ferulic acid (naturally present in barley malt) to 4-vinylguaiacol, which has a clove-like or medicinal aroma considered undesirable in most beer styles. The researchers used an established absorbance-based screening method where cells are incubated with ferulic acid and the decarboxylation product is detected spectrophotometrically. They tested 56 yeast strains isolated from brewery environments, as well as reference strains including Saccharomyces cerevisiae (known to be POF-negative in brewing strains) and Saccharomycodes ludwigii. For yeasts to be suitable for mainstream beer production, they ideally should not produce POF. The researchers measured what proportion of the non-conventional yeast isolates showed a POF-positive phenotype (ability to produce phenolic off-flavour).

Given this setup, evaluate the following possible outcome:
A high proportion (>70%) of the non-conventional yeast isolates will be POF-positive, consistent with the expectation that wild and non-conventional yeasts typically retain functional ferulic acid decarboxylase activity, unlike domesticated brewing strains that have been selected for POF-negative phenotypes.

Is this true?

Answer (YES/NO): NO